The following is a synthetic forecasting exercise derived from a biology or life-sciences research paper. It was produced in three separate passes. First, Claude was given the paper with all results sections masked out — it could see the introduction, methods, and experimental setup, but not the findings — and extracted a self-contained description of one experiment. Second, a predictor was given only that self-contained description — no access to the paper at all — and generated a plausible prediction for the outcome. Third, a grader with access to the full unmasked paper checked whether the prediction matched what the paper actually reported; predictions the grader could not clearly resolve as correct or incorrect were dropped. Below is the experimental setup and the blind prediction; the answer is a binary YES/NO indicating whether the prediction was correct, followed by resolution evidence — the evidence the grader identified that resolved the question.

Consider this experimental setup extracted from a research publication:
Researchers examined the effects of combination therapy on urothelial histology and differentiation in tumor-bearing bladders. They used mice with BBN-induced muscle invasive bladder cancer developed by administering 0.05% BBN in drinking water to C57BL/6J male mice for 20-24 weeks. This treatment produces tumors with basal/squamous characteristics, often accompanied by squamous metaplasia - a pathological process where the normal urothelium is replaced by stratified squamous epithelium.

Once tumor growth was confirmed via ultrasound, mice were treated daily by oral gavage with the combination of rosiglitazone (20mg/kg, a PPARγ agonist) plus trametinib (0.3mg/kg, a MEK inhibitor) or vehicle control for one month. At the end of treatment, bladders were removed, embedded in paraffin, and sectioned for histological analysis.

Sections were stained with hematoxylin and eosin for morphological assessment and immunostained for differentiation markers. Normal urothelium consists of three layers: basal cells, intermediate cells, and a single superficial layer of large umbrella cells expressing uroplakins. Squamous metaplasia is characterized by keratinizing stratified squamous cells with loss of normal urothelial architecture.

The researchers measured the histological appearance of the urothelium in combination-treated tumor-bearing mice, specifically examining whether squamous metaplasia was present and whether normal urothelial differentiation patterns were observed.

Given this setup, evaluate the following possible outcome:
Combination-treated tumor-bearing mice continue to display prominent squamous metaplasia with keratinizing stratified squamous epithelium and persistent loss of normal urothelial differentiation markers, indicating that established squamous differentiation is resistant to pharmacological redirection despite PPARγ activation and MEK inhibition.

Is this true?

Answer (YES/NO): NO